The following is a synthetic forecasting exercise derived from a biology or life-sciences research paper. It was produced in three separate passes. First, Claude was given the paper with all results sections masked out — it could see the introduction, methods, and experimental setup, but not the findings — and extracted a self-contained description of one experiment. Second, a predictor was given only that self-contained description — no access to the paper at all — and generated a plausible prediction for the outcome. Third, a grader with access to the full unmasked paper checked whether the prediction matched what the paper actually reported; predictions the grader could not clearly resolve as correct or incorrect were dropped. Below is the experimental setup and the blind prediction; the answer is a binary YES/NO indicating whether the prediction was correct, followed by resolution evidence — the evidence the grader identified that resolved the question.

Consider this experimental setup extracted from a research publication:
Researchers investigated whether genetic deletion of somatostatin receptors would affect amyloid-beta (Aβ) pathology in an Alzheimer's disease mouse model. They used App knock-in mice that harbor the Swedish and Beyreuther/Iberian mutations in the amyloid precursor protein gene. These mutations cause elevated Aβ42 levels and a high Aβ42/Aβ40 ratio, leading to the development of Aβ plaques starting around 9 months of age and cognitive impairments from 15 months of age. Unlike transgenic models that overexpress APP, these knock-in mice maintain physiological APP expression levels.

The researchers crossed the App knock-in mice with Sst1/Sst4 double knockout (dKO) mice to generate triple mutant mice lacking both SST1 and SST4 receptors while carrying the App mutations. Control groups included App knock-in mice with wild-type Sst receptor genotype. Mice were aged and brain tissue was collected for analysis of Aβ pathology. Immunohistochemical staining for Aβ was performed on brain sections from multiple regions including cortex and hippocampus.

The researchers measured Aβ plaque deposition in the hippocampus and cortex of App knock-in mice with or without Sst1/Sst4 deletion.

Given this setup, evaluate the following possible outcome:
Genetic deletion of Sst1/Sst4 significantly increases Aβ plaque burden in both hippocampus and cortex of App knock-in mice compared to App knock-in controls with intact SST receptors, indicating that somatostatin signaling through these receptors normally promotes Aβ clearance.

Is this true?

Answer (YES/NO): NO